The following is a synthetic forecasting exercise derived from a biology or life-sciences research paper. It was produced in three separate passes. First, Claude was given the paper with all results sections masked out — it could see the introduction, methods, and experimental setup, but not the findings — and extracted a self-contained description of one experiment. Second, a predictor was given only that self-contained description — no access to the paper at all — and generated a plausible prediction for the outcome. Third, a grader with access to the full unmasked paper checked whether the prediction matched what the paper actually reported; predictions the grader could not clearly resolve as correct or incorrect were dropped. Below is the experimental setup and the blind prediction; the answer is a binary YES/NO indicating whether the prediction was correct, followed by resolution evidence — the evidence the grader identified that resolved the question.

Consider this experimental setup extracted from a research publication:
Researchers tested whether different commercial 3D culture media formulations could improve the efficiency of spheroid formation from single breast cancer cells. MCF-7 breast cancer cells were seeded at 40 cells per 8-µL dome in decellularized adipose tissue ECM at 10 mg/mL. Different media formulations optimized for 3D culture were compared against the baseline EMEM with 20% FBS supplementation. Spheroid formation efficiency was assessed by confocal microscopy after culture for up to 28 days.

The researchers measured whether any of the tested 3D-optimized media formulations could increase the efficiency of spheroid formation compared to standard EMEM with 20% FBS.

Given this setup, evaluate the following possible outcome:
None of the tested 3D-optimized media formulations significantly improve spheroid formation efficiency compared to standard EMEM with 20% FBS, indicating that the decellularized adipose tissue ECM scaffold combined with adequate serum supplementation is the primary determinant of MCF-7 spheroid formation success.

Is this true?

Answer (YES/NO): YES